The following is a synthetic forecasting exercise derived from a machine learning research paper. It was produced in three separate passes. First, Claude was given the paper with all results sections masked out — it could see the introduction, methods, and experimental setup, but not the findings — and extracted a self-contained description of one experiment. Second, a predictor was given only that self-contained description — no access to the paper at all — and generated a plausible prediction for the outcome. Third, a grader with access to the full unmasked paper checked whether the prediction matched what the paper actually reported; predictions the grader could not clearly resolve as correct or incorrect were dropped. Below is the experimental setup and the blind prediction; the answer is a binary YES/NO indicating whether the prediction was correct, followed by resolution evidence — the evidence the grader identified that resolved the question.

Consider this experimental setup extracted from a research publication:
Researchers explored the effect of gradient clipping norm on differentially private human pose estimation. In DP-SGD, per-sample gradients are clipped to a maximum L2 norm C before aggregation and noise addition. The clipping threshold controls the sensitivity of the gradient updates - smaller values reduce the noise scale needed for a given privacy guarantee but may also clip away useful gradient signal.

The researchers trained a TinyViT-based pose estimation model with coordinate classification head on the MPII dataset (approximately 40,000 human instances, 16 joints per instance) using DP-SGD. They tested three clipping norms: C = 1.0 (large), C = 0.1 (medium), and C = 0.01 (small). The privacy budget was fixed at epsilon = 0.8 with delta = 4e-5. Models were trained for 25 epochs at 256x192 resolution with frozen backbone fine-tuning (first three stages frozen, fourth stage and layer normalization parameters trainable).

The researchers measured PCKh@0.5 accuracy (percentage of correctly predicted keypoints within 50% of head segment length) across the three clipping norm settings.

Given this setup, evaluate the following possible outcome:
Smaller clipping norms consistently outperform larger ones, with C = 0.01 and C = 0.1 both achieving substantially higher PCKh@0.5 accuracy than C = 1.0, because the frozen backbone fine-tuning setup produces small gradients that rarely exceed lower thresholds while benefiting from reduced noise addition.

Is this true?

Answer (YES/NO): YES